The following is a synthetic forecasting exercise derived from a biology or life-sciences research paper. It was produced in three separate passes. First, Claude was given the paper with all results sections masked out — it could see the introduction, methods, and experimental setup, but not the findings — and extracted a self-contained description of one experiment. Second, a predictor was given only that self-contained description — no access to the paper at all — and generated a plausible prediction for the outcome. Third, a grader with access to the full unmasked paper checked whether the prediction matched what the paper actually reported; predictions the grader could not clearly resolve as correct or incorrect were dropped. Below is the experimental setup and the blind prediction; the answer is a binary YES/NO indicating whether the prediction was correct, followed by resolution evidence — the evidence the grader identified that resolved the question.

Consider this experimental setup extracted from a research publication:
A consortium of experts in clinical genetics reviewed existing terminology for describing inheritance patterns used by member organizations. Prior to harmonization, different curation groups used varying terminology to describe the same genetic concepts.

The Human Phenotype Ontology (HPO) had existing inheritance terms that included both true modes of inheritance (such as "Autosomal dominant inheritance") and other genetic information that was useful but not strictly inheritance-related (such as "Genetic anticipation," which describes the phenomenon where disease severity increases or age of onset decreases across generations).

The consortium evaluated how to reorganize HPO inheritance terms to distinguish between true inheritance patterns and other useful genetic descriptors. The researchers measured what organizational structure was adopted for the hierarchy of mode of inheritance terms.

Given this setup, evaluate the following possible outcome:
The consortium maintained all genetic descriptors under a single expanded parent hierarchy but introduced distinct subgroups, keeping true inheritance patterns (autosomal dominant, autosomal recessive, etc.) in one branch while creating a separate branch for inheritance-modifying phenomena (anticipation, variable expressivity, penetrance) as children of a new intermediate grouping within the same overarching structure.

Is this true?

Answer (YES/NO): YES